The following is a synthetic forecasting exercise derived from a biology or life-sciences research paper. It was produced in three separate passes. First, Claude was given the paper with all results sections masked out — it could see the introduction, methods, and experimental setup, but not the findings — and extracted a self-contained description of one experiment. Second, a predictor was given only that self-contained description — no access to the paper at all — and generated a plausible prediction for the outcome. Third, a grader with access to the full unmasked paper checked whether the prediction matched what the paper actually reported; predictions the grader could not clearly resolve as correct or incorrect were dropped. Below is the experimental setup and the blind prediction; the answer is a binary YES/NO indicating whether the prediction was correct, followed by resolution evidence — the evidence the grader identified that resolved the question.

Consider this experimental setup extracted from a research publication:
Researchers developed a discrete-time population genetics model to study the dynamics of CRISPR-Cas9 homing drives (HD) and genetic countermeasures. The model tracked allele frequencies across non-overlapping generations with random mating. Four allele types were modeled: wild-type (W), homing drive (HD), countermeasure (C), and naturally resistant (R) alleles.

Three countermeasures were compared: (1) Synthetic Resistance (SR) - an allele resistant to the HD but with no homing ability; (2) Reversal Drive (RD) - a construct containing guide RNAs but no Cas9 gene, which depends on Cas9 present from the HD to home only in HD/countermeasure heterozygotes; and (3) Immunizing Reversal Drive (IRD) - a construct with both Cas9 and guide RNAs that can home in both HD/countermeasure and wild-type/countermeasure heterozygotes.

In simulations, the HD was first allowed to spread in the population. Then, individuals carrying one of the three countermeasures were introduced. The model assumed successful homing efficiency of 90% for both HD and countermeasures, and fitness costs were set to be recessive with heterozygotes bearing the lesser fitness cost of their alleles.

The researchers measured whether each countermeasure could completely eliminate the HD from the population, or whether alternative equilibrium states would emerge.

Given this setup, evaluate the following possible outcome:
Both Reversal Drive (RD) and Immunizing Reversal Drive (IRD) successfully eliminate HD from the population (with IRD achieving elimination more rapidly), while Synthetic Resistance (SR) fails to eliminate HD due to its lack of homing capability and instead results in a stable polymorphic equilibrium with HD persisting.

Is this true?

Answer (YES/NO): NO